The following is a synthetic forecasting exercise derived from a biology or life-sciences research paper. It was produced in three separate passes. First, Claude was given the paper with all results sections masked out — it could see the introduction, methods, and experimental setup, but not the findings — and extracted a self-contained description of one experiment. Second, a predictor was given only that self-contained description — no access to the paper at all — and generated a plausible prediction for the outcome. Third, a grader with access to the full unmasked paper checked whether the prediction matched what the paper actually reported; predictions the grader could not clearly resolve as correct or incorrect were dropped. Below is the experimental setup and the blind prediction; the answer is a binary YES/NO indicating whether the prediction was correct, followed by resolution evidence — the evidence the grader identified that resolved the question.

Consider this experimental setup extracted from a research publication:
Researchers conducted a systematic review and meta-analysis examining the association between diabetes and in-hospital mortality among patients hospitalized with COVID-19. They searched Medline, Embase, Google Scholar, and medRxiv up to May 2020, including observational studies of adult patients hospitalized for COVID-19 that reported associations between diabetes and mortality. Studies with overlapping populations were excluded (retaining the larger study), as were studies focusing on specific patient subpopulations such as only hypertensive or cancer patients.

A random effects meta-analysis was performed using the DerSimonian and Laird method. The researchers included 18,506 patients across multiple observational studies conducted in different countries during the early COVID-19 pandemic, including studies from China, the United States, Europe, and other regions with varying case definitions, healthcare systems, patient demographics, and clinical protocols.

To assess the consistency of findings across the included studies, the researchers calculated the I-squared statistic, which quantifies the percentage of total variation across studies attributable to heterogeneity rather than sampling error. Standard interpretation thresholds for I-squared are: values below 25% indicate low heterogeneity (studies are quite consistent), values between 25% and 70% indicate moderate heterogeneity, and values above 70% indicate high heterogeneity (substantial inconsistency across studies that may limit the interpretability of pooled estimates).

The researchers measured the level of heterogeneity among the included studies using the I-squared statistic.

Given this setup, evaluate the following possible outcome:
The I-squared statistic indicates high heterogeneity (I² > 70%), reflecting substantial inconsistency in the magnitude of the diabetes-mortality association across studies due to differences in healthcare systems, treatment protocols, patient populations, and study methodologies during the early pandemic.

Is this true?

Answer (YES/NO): YES